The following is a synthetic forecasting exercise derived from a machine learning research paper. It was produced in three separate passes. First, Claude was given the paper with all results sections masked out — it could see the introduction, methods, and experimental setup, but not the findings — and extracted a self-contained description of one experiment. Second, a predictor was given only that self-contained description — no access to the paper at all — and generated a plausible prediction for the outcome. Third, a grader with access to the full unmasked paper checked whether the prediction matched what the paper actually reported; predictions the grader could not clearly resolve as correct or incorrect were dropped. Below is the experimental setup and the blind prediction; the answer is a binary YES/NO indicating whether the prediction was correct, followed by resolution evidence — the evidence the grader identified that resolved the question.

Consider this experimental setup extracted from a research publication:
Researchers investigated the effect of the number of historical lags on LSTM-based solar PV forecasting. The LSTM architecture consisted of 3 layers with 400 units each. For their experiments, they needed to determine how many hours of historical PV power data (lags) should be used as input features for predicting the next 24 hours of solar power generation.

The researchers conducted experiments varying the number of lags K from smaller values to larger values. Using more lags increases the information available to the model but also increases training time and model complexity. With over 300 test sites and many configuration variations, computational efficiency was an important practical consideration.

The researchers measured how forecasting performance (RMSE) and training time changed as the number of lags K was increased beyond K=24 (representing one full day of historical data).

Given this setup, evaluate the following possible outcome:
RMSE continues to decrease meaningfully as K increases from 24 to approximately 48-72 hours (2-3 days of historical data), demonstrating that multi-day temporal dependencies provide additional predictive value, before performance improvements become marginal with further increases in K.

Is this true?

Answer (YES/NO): NO